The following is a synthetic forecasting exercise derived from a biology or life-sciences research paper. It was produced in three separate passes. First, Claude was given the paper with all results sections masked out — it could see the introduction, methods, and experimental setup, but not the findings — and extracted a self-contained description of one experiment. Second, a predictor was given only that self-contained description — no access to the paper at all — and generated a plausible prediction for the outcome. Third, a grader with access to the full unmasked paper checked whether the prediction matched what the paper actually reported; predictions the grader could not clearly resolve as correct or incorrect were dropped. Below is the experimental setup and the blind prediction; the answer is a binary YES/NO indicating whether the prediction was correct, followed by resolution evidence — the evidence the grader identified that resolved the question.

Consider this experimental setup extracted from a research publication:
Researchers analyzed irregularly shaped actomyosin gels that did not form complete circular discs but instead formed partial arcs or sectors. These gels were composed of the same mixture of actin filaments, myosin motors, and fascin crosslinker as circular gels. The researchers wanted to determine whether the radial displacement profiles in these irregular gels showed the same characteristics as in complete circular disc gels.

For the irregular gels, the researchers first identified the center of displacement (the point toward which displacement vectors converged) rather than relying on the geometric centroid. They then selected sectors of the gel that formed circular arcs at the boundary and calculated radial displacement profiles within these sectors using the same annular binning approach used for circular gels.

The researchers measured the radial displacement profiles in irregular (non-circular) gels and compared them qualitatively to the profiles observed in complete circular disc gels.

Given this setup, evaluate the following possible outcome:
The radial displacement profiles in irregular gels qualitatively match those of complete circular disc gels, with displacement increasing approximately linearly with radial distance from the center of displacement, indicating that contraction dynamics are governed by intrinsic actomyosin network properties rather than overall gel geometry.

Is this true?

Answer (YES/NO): YES